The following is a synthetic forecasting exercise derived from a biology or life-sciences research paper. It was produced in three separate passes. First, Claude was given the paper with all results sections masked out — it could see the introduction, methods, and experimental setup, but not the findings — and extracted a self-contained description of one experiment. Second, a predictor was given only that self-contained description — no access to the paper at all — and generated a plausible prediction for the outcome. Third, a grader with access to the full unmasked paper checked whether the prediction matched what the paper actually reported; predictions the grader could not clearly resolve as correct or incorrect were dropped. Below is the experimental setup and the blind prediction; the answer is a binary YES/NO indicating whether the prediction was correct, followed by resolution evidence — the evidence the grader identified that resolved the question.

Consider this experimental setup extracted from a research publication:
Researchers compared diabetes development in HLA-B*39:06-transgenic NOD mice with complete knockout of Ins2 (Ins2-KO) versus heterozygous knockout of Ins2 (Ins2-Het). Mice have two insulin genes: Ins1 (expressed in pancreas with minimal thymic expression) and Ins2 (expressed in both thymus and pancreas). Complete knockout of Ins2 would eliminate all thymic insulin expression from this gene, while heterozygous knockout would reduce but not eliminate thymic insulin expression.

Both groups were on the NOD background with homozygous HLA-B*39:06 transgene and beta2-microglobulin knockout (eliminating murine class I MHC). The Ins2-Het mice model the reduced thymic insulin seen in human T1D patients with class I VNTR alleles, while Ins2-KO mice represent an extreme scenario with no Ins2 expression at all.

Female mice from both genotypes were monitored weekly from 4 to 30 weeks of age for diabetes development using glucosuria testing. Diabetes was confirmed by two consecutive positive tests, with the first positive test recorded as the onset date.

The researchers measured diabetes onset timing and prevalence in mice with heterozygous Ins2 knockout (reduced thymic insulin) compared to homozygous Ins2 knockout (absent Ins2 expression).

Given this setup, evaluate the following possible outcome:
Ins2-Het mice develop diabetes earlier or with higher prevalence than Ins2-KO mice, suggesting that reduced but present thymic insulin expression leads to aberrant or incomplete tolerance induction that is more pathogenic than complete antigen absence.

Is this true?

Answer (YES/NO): NO